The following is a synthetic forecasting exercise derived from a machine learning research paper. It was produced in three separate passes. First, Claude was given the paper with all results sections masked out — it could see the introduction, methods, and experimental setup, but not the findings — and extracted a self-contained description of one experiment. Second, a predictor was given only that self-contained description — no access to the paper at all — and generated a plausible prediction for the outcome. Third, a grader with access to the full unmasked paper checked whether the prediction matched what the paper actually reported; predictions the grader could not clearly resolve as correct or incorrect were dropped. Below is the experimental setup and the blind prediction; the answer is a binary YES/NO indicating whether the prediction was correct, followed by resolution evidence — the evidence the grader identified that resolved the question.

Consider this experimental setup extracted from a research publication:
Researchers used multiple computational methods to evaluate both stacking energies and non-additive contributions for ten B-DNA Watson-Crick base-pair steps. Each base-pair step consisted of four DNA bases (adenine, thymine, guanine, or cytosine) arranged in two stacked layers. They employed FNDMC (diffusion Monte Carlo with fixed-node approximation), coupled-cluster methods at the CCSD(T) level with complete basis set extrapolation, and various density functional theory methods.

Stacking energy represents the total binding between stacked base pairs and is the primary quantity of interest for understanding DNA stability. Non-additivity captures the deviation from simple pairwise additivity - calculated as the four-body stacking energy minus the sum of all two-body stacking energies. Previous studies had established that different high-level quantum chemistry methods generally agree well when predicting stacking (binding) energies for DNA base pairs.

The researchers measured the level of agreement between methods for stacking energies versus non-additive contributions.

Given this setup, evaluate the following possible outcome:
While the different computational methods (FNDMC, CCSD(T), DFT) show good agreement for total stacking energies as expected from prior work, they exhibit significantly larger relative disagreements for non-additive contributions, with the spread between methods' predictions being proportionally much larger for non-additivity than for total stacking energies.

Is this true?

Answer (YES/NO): YES